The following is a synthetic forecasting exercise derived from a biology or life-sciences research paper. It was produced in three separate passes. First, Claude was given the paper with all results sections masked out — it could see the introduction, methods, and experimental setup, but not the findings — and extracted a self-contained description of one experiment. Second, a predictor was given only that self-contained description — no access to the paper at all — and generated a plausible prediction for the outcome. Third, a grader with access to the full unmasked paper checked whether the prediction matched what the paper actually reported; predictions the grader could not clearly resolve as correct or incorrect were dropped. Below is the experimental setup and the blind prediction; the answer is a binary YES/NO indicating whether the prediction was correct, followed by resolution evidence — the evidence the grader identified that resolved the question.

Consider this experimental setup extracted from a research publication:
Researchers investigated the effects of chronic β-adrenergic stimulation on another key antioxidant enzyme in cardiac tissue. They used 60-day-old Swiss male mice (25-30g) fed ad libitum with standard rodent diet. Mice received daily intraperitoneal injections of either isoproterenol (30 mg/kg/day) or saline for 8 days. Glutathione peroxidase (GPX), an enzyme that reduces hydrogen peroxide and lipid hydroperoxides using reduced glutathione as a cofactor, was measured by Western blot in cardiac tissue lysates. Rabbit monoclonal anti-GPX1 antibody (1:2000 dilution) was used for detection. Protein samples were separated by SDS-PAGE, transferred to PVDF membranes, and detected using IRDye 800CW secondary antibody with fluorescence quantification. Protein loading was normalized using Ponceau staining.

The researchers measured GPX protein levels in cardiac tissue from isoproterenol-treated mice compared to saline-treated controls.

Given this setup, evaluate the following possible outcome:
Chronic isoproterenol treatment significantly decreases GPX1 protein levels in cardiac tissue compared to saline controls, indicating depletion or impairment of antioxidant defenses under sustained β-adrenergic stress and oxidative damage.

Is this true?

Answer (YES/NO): YES